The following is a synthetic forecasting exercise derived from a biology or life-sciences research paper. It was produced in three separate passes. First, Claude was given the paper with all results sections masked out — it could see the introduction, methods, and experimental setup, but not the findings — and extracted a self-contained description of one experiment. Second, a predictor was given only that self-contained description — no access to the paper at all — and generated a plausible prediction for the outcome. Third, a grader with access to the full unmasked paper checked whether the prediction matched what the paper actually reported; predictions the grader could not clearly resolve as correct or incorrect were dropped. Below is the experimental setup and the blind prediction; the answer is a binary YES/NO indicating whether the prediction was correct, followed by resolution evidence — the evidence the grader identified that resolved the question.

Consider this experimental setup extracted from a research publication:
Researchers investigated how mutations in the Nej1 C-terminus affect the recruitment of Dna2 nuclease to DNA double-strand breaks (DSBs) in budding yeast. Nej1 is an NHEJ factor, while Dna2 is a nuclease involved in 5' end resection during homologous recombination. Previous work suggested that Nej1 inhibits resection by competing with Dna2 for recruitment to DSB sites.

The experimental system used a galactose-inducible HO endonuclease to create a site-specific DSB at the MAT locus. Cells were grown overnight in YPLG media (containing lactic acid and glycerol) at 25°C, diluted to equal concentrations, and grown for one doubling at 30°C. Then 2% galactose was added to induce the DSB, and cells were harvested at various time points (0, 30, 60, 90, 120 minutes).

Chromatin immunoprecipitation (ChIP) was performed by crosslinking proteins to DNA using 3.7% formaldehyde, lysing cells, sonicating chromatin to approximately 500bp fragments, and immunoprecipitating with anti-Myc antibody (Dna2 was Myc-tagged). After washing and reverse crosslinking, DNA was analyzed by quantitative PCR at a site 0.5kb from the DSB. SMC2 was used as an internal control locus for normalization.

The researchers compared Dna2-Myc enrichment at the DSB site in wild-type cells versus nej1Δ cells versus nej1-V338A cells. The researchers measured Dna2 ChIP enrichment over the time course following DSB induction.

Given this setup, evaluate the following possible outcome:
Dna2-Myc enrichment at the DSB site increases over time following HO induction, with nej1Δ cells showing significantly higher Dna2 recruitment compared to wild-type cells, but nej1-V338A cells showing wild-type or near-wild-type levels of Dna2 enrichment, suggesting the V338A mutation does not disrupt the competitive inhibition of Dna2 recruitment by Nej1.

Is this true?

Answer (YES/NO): NO